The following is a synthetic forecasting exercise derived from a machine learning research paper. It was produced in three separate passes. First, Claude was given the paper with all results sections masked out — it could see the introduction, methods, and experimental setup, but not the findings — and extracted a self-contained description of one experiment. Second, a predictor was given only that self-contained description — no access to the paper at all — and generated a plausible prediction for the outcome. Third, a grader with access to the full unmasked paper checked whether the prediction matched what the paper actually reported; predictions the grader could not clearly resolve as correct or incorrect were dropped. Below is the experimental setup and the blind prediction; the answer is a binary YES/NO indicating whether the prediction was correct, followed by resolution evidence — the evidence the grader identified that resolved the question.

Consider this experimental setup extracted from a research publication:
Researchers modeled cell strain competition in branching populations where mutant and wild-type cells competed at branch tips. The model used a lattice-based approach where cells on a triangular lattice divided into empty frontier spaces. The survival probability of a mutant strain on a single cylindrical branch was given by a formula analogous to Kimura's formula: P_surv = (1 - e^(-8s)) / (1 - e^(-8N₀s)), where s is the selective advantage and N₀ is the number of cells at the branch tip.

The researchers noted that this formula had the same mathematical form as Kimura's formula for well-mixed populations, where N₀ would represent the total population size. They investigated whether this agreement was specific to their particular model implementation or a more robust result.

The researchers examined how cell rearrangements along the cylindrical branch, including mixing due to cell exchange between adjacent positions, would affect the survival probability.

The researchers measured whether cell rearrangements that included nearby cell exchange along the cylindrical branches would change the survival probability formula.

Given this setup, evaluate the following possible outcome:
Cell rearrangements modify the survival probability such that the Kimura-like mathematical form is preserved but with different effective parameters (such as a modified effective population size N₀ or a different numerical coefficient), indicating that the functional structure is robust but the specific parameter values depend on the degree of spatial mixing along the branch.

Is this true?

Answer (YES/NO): NO